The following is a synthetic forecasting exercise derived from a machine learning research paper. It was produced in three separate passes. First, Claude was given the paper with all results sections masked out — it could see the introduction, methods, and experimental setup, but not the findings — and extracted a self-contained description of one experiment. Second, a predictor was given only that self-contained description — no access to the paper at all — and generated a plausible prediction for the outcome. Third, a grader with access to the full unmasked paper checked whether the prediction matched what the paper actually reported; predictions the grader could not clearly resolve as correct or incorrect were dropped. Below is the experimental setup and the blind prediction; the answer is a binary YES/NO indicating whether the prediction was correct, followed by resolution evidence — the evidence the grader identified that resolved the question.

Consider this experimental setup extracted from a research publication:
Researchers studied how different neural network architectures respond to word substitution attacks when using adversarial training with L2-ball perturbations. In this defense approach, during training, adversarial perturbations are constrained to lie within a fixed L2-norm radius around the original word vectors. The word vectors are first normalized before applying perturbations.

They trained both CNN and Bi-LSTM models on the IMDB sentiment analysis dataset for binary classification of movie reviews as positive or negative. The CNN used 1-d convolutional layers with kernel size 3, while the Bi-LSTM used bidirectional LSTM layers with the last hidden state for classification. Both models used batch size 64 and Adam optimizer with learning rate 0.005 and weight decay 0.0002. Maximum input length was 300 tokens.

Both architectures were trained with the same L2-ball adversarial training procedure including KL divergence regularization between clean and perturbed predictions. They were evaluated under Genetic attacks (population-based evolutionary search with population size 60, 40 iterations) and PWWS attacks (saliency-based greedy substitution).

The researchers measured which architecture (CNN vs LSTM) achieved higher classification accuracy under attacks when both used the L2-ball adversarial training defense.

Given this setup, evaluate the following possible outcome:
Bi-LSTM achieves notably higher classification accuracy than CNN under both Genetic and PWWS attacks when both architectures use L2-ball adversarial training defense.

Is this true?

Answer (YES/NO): NO